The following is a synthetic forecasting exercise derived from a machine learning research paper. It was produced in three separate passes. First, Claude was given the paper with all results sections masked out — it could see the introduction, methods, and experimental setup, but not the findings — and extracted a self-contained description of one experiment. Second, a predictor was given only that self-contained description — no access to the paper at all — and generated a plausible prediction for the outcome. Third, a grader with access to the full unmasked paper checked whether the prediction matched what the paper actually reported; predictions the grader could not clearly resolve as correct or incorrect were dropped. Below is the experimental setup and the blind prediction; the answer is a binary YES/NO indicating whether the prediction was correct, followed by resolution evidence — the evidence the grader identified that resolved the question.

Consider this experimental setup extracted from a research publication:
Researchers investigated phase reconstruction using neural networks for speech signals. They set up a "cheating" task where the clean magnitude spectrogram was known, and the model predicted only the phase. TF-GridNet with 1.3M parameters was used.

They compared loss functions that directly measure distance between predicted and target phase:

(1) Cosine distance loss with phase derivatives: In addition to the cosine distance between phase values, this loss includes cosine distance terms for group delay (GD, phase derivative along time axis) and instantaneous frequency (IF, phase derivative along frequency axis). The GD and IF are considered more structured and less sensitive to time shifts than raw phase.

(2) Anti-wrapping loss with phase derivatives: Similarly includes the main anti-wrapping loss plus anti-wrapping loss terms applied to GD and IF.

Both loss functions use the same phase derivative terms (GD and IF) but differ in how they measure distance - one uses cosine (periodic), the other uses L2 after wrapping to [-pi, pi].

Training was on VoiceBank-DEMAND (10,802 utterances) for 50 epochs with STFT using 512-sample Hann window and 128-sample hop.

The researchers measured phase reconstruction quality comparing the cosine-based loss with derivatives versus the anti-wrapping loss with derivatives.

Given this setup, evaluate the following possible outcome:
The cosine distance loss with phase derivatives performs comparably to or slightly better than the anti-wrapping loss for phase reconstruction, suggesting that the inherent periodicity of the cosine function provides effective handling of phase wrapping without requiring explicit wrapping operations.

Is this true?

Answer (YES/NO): YES